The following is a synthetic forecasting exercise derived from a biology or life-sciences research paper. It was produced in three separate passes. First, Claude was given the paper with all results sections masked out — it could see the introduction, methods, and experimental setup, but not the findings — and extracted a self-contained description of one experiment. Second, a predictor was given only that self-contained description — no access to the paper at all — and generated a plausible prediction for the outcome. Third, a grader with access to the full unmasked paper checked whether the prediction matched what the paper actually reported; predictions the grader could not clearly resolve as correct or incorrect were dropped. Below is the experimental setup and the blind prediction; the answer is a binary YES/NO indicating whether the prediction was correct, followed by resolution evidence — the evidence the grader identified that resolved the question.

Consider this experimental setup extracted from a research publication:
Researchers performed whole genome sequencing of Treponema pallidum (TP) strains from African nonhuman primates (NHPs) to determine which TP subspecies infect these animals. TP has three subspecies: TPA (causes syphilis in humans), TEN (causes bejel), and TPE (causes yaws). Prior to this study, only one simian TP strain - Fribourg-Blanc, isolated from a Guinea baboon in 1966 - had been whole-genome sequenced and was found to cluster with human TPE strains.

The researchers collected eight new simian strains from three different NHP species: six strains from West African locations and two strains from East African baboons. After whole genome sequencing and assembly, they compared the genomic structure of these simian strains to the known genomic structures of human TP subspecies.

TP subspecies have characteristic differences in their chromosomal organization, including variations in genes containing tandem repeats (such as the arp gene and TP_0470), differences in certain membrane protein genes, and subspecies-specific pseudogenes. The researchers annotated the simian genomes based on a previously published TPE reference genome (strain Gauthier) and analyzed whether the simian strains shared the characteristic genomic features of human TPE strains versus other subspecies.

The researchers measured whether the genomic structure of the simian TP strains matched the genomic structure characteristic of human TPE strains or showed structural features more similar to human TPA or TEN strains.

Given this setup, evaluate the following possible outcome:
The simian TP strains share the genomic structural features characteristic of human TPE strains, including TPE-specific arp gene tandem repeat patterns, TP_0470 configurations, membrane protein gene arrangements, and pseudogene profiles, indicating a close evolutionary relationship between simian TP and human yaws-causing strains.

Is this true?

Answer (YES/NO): YES